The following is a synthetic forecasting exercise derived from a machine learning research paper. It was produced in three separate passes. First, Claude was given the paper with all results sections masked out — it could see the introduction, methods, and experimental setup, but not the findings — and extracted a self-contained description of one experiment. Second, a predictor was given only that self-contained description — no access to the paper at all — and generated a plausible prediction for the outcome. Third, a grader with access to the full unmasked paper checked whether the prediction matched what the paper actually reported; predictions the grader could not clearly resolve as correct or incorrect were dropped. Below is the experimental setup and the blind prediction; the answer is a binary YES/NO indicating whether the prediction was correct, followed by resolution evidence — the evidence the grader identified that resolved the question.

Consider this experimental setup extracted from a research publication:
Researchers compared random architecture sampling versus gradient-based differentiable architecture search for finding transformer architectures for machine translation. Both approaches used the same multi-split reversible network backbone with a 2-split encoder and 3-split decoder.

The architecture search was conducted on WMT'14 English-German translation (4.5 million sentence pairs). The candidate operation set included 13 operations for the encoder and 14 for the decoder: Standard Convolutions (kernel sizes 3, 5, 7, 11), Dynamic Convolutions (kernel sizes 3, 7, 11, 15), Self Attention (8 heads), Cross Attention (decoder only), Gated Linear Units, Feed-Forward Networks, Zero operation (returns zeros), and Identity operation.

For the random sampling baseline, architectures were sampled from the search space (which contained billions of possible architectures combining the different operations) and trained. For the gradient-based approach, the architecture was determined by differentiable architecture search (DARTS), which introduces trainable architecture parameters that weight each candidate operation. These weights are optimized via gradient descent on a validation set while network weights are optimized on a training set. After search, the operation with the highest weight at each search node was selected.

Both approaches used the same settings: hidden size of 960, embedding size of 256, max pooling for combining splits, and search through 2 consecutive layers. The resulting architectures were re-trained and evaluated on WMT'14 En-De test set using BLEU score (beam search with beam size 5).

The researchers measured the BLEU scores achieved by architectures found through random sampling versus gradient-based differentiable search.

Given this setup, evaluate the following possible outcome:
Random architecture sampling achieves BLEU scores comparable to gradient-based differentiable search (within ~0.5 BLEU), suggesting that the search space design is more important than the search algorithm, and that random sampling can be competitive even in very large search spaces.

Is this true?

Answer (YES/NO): NO